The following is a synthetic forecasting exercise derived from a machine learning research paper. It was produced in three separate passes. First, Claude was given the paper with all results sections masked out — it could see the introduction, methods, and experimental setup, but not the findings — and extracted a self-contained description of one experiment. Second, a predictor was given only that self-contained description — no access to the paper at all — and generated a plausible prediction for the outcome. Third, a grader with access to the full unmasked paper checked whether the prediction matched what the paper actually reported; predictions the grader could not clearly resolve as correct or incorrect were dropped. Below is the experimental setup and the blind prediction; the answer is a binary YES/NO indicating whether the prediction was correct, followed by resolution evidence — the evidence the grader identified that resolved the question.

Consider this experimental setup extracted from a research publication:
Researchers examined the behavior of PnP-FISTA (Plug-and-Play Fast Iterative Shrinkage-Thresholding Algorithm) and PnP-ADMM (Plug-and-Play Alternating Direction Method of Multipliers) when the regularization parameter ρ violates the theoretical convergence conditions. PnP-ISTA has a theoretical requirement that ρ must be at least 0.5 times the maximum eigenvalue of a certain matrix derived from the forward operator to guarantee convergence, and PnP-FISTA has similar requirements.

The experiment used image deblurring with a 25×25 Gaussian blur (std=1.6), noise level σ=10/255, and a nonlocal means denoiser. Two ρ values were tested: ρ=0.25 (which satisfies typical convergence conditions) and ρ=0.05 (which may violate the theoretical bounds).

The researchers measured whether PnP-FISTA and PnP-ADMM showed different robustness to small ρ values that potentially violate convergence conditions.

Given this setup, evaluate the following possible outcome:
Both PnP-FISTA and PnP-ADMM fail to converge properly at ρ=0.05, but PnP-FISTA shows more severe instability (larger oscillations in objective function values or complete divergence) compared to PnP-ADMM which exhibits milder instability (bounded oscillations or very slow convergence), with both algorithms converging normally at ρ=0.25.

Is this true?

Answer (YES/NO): NO